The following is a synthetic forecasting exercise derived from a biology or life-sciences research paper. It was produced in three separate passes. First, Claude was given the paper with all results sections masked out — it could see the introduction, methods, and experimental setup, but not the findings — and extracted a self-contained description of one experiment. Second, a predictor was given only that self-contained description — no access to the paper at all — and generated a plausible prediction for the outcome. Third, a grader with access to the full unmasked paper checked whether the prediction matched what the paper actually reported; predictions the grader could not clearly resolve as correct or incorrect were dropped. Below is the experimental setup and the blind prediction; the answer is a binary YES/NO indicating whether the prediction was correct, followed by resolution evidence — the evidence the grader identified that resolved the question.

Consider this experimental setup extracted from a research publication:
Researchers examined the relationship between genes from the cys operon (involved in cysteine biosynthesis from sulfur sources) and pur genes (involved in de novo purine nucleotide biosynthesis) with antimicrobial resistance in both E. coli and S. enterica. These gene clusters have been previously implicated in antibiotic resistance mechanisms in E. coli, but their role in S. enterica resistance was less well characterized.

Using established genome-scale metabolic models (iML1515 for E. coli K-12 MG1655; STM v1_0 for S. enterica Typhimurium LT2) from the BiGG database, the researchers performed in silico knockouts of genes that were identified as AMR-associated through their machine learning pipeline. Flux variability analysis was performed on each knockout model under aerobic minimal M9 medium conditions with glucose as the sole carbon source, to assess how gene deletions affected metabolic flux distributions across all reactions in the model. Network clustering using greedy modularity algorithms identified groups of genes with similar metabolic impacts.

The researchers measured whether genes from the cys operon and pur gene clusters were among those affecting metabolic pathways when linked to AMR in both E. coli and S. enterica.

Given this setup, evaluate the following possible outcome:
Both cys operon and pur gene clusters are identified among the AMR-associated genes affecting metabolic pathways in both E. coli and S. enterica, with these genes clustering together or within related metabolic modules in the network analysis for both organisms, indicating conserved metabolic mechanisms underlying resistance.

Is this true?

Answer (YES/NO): YES